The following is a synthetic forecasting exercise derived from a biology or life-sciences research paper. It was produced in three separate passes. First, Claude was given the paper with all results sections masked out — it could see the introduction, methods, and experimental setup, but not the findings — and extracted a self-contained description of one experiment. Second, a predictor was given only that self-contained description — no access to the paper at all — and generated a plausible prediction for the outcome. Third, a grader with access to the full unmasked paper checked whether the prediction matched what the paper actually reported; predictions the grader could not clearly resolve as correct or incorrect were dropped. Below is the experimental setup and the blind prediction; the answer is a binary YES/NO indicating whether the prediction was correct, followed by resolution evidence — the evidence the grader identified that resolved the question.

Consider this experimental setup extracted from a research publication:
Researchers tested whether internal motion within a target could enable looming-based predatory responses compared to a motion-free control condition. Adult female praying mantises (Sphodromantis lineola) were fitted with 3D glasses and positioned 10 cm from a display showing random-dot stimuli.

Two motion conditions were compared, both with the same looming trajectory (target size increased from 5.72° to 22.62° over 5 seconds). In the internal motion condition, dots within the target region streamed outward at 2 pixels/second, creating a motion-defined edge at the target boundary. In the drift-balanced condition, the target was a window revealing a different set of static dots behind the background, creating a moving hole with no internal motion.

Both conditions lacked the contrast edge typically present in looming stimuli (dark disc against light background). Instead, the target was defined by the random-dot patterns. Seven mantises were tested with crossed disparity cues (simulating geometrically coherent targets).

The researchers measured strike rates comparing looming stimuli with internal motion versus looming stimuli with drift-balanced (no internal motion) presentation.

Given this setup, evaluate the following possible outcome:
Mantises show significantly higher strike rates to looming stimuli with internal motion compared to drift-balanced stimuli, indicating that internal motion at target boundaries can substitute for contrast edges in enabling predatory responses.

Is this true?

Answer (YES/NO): NO